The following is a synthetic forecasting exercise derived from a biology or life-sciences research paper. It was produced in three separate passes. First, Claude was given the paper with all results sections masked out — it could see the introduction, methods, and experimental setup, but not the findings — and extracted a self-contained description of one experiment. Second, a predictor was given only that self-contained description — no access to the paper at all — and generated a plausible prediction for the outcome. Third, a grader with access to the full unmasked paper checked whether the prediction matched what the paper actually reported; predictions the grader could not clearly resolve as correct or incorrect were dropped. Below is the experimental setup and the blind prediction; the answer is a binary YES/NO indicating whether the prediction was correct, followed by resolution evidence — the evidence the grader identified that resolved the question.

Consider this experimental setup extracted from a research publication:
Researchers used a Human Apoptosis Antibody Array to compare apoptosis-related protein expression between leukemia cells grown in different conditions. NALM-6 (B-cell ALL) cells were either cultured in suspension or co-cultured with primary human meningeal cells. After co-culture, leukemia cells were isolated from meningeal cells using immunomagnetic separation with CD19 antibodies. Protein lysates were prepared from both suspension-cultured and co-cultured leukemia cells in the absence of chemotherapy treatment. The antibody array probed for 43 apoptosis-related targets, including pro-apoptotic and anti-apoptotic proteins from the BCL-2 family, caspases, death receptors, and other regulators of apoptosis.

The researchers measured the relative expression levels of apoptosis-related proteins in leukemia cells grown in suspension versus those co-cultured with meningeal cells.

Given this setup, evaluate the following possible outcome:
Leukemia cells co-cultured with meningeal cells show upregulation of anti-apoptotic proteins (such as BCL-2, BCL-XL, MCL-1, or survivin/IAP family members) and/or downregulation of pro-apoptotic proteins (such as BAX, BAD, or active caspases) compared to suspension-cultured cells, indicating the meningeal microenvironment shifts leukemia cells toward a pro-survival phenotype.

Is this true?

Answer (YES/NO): YES